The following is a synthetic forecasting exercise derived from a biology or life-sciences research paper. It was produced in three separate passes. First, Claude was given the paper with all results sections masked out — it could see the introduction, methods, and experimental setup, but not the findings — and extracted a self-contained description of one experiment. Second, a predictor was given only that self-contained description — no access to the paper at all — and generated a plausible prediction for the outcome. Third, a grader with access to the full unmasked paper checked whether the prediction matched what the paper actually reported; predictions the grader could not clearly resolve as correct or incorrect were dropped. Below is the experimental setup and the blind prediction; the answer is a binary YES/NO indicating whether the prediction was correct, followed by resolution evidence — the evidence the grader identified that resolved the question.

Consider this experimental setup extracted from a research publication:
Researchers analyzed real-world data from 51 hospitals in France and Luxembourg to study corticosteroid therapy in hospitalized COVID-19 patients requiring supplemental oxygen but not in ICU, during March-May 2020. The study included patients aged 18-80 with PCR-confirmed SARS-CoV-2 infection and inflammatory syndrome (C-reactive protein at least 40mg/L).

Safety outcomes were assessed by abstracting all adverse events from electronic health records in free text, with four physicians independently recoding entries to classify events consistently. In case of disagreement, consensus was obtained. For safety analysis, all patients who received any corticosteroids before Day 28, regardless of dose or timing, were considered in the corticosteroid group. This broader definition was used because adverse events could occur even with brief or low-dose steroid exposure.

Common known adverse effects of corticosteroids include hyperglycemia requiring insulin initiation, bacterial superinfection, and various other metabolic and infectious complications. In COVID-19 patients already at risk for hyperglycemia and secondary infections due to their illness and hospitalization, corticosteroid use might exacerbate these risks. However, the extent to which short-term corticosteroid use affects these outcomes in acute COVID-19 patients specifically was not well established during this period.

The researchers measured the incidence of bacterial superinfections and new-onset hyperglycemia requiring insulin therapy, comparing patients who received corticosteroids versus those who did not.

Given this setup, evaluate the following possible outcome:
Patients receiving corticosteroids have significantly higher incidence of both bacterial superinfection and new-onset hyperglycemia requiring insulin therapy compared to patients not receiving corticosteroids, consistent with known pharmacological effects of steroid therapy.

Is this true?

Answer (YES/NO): NO